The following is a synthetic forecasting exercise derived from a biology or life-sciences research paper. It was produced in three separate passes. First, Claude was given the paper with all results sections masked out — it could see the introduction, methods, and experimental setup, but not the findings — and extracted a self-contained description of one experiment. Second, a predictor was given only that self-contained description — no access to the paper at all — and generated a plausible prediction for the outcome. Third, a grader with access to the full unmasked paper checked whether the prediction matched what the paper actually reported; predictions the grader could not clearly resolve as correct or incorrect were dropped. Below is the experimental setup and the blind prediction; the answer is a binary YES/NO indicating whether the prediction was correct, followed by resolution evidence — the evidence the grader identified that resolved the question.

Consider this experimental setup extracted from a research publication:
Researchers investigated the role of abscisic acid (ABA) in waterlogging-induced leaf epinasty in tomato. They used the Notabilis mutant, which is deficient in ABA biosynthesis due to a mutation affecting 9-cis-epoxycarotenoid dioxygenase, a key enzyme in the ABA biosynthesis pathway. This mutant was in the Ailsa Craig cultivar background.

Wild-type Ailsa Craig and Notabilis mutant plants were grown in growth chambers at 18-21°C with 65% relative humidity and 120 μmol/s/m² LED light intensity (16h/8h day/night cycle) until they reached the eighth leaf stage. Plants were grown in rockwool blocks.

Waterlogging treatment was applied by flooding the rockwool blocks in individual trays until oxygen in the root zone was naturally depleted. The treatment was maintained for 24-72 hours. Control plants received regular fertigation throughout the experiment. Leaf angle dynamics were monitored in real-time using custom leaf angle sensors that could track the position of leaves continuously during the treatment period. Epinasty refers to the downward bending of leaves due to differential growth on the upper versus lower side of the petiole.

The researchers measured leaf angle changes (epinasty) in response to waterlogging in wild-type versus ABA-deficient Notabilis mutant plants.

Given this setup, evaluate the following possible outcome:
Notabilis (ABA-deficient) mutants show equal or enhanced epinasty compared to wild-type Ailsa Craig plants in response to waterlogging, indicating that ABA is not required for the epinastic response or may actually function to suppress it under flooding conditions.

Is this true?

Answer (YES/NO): NO